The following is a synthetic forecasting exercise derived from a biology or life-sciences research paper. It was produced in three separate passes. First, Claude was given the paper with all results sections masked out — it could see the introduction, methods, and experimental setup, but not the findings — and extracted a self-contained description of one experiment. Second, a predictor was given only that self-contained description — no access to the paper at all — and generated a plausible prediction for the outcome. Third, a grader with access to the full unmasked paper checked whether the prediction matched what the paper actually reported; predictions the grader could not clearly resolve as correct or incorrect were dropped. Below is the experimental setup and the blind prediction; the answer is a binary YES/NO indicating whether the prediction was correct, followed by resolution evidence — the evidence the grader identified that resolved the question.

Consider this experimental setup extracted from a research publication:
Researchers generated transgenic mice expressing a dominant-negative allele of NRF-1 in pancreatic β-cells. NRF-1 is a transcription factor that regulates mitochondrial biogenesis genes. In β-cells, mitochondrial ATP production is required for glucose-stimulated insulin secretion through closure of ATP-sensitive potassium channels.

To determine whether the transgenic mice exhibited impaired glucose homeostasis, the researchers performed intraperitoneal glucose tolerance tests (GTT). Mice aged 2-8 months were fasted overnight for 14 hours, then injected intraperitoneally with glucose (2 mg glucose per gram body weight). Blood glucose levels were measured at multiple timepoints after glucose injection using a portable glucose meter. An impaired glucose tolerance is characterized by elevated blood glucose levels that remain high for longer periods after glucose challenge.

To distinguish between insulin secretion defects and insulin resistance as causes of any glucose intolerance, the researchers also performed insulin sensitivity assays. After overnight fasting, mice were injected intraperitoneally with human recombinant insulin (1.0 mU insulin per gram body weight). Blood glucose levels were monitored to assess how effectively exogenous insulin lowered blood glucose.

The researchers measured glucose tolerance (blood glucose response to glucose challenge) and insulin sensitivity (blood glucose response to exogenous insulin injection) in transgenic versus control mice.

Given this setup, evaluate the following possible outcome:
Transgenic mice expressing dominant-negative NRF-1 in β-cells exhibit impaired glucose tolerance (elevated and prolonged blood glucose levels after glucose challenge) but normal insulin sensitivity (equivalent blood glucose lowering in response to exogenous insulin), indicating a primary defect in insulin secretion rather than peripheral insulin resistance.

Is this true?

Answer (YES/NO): NO